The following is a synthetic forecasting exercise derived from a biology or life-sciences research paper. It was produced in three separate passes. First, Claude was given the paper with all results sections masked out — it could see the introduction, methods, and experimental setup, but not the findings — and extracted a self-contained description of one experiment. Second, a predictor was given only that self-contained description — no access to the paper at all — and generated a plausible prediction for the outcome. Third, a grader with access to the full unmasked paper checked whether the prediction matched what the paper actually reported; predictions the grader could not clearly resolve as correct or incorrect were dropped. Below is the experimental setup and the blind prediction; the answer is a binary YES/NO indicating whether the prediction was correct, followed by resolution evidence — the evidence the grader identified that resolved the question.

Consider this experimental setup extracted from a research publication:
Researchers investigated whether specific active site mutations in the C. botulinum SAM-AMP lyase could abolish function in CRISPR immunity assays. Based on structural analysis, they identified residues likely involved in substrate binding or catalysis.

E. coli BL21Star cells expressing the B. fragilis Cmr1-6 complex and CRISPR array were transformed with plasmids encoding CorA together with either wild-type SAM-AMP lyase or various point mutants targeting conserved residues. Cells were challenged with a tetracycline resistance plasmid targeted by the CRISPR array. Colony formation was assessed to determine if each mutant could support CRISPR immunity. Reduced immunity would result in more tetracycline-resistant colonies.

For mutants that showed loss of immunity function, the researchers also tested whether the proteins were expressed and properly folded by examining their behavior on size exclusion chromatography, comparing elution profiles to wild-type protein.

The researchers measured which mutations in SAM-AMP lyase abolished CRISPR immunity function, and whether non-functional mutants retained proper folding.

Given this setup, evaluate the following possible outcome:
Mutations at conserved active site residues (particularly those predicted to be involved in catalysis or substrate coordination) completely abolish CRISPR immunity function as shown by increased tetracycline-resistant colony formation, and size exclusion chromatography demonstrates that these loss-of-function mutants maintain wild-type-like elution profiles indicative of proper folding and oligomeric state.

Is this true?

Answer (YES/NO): YES